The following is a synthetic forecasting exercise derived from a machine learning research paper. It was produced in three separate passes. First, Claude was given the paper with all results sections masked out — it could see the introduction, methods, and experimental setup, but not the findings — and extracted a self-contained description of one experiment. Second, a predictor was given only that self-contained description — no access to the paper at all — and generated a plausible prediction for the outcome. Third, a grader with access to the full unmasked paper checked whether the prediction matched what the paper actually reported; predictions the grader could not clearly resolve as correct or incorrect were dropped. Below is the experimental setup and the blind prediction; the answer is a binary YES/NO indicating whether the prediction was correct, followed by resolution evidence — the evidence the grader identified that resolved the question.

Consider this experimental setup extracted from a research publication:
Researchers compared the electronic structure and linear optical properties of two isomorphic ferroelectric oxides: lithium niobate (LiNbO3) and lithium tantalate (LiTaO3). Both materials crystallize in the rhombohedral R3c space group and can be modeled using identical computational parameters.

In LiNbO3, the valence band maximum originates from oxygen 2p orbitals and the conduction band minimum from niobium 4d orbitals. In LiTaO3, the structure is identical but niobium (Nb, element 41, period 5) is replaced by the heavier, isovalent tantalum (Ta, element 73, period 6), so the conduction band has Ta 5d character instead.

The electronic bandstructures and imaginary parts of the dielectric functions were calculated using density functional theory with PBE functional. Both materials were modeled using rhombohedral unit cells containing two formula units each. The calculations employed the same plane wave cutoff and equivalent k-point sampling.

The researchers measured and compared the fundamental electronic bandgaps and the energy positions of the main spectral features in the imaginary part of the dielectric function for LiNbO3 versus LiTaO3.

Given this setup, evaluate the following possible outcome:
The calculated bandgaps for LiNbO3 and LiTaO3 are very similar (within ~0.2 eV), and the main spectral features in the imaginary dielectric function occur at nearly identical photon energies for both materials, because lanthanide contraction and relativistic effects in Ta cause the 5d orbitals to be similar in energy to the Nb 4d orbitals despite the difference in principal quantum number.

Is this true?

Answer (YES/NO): NO